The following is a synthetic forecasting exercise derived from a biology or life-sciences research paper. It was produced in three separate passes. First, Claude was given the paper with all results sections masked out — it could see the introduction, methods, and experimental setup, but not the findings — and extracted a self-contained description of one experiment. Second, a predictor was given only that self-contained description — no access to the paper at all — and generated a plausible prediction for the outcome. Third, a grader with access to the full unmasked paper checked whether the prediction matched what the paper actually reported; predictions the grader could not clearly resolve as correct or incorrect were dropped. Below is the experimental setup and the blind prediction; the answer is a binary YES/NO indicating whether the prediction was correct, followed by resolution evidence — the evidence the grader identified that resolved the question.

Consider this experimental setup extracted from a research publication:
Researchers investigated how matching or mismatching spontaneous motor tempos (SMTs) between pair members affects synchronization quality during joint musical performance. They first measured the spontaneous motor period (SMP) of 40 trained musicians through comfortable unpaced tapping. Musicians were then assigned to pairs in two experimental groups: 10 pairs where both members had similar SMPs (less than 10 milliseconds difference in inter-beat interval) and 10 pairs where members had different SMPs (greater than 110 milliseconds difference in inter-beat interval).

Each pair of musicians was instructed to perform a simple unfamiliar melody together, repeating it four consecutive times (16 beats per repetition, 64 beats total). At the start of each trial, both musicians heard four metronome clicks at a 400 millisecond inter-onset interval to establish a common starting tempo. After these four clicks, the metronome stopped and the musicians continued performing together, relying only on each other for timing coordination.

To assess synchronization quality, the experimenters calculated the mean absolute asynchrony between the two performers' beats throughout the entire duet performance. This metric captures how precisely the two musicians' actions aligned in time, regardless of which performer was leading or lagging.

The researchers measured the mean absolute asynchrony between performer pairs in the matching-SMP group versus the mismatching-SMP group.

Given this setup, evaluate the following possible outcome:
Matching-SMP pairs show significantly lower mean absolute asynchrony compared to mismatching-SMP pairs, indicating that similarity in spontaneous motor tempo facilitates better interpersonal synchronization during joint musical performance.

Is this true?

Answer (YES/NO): YES